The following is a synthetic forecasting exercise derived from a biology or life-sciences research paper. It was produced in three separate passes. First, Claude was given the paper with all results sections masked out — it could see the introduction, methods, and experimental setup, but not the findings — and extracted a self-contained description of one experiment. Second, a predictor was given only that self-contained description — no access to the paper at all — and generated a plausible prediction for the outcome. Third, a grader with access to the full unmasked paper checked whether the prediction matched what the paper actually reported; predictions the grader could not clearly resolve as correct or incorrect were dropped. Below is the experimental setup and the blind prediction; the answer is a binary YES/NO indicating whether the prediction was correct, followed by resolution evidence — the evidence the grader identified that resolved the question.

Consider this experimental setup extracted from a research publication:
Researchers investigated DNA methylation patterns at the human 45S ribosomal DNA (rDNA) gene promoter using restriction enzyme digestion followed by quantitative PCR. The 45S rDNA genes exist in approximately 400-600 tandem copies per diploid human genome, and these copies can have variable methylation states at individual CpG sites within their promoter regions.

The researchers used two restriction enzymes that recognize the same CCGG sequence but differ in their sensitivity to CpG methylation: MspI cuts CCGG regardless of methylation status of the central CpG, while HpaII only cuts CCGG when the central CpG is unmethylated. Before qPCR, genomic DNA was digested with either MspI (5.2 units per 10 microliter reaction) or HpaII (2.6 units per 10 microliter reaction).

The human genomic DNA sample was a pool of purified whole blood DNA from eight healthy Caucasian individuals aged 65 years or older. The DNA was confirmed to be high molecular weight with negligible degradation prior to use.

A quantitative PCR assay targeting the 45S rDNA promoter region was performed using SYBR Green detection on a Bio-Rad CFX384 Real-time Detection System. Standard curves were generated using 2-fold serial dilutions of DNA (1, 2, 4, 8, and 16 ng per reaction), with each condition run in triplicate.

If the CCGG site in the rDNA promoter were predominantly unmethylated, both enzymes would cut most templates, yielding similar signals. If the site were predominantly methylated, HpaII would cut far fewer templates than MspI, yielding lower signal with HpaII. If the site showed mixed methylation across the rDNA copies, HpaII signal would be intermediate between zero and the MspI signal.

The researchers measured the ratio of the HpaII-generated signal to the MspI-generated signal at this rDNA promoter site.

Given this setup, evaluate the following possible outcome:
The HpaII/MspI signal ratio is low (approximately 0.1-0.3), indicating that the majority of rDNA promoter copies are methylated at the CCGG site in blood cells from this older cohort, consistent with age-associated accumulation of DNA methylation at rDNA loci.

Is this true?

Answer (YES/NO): NO